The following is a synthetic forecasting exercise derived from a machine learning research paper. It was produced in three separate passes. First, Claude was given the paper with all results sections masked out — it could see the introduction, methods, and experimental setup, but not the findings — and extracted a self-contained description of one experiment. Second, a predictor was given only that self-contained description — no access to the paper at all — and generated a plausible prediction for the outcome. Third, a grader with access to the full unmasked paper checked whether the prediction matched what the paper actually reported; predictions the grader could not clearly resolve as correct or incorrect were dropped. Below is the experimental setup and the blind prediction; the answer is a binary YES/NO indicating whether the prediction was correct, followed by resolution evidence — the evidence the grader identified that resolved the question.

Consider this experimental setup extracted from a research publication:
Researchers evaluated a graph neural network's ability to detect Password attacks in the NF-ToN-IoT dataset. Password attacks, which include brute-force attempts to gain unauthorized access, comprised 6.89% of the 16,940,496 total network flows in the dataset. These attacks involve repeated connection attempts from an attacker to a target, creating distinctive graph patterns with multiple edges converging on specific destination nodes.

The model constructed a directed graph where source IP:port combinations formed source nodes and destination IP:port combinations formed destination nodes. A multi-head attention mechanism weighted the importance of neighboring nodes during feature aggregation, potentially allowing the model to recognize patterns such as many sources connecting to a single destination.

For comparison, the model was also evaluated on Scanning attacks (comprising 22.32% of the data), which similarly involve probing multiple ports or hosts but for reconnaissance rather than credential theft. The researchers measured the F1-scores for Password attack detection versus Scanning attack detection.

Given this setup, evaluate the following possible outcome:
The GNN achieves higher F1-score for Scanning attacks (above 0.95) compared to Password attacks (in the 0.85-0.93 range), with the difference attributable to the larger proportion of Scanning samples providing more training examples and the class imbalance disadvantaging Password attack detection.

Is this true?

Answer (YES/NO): NO